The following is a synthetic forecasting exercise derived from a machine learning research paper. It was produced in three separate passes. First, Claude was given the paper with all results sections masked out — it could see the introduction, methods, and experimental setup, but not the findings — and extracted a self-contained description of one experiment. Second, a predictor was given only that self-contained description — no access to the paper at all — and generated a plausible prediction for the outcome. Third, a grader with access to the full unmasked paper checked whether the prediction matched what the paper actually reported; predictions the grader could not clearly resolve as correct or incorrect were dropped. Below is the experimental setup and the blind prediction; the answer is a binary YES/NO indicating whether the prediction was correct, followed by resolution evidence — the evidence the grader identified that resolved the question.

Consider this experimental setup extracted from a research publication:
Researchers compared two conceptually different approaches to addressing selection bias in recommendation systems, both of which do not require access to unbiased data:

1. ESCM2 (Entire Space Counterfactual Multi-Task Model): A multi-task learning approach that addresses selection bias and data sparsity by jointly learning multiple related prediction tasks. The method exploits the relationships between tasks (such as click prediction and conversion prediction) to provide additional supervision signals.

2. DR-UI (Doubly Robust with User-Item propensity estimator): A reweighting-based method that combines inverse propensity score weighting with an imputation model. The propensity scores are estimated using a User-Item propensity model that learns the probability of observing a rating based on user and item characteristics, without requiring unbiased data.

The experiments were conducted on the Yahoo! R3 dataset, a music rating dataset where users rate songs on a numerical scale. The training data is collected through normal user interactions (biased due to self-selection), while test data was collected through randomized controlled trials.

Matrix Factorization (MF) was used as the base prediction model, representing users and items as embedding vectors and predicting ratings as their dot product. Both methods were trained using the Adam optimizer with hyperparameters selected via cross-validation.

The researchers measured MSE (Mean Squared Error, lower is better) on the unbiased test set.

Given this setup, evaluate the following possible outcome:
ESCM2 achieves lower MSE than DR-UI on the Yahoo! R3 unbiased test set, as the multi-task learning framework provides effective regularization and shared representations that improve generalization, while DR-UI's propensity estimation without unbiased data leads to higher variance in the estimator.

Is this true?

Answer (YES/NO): YES